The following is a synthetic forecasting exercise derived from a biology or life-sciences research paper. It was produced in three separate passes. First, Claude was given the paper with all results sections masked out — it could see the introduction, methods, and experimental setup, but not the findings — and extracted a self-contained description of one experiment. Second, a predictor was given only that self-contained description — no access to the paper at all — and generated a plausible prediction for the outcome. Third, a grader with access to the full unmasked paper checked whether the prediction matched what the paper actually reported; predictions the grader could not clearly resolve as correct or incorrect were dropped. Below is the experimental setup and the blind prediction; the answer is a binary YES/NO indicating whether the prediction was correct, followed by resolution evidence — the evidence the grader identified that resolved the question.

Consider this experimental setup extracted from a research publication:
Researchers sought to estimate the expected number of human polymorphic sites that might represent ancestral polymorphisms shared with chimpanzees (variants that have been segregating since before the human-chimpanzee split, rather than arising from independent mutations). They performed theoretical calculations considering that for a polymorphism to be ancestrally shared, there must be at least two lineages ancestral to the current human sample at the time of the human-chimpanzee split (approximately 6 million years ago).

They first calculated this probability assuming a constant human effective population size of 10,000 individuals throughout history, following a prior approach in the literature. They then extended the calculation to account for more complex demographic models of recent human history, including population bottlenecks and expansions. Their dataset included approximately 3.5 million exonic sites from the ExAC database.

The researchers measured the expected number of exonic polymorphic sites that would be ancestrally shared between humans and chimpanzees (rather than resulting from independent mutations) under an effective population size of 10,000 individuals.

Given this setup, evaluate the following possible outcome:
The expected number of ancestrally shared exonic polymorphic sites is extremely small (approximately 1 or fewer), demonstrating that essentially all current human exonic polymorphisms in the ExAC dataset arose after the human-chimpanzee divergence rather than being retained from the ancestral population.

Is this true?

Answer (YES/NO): NO